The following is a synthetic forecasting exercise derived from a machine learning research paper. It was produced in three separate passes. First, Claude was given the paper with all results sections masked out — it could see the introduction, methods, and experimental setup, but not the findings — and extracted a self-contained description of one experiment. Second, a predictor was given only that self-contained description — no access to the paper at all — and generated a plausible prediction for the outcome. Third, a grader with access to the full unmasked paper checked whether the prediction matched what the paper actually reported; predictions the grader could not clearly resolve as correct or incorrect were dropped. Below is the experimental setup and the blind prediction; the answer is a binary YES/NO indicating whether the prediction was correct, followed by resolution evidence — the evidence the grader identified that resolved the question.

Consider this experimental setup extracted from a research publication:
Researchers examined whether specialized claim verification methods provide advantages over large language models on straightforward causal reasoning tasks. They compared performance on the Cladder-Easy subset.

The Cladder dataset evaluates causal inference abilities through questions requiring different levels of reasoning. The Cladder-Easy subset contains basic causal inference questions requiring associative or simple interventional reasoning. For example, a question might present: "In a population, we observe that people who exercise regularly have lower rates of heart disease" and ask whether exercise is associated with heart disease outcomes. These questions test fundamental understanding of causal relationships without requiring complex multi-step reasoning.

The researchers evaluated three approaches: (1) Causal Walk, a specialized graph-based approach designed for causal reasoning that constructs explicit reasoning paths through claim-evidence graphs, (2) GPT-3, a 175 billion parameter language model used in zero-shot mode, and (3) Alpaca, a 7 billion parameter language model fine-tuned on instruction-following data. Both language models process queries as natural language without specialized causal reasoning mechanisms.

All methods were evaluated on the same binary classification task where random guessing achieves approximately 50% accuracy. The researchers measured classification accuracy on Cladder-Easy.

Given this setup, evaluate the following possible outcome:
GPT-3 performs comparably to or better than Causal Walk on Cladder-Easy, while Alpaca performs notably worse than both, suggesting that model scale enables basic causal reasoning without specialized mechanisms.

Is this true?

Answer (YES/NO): NO